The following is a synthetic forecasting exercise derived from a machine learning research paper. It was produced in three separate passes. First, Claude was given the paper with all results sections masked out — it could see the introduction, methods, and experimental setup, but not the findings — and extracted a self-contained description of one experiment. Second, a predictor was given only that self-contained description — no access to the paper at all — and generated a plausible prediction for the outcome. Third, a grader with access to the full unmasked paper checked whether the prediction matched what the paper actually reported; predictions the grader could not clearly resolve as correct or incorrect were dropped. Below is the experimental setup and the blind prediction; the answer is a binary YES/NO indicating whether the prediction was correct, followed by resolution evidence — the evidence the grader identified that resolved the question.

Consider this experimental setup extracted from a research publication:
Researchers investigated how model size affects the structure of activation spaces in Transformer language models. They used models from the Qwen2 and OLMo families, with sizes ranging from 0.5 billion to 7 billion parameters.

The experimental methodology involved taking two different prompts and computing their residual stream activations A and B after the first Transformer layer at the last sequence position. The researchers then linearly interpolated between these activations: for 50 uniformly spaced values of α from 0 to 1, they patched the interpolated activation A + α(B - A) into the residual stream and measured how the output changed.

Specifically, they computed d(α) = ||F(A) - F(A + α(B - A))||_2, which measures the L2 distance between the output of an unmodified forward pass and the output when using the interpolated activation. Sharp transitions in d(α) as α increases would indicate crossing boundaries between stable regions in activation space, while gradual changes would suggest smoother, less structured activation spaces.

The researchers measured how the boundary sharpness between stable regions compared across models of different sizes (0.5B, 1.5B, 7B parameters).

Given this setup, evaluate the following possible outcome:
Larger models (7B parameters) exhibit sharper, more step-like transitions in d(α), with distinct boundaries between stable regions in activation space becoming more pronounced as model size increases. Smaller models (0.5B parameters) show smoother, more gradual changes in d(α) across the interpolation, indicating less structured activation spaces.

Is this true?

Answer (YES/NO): YES